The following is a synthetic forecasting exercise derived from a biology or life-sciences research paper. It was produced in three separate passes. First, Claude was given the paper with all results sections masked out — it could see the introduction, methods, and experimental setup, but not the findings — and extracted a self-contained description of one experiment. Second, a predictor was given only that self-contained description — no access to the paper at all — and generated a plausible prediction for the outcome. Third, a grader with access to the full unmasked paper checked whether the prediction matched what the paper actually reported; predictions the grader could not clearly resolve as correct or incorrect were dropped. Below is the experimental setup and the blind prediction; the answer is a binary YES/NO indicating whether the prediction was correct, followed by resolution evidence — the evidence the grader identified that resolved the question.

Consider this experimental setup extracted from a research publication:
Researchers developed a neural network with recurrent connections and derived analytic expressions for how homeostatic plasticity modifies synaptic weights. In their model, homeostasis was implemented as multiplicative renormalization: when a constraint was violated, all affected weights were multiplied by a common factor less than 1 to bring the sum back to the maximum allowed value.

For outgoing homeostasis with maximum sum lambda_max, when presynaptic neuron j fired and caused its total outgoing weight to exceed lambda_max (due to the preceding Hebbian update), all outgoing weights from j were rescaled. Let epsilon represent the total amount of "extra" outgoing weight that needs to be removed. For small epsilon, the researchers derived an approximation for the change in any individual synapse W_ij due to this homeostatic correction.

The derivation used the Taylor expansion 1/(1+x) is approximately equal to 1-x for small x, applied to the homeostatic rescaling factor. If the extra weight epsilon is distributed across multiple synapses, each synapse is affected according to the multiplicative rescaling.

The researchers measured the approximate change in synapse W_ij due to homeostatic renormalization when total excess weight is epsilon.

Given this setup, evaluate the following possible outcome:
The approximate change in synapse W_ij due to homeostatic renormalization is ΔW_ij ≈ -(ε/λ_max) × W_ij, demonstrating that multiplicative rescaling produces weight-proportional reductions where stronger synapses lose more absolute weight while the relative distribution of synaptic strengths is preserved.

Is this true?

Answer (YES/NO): YES